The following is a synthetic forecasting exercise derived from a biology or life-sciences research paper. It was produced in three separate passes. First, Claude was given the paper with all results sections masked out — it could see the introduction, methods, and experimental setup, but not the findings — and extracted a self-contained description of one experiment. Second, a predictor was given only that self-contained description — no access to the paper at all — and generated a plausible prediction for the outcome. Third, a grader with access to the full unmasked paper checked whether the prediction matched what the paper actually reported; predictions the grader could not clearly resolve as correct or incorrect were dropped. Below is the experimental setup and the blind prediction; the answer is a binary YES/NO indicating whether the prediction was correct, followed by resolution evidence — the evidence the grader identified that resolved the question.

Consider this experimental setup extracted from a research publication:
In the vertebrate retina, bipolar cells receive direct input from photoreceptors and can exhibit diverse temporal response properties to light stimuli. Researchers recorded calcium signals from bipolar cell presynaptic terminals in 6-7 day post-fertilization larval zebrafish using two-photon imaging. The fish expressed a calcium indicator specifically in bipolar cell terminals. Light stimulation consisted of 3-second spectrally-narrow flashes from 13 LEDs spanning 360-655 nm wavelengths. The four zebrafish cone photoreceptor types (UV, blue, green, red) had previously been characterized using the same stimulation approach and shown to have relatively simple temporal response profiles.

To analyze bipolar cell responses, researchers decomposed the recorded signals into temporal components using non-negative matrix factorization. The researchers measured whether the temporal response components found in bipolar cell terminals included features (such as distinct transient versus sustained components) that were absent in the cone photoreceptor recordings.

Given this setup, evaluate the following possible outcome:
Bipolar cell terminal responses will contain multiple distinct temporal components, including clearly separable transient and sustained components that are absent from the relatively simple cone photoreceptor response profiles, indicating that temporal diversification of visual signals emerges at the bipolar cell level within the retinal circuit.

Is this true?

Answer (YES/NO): YES